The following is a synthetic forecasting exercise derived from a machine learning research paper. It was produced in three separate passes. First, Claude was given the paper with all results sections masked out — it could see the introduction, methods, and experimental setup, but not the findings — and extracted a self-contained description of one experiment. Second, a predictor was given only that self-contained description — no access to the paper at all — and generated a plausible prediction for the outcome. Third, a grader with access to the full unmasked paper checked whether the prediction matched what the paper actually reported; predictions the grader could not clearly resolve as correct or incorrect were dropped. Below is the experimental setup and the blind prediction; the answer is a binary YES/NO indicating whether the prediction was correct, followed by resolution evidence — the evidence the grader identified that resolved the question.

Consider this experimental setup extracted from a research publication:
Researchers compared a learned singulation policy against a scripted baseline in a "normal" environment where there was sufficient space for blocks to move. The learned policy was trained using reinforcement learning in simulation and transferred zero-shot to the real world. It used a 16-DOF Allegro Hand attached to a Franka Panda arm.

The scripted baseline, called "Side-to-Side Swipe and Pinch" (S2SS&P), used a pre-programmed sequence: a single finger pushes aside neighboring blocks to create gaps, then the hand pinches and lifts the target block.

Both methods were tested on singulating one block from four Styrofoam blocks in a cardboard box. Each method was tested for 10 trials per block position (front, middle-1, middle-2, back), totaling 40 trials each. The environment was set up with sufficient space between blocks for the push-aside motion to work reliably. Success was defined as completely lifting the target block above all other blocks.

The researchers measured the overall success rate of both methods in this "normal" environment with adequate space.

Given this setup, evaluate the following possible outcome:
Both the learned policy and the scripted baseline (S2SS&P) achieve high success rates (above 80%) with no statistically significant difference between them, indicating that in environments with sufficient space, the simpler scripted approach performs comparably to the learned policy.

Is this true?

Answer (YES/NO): NO